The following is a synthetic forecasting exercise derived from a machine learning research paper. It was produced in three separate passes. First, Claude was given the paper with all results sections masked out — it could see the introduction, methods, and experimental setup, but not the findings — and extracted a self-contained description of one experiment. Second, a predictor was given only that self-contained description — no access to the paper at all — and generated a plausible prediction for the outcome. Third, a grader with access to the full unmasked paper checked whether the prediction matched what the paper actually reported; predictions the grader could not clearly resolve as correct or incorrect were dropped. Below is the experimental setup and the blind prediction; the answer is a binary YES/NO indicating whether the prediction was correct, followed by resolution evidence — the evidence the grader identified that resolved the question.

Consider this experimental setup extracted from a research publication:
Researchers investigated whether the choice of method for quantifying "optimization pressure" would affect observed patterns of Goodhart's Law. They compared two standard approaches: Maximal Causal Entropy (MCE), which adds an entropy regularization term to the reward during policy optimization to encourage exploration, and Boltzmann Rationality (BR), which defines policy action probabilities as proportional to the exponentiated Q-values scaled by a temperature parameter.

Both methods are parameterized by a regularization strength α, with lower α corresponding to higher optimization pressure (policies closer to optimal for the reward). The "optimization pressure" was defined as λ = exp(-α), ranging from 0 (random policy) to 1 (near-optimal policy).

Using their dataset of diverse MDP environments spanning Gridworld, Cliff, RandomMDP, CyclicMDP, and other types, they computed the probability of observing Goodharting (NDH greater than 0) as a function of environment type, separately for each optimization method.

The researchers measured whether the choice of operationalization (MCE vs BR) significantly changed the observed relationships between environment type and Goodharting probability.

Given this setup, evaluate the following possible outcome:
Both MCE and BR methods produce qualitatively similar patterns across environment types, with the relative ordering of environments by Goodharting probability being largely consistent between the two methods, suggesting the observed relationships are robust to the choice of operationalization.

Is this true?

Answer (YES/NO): YES